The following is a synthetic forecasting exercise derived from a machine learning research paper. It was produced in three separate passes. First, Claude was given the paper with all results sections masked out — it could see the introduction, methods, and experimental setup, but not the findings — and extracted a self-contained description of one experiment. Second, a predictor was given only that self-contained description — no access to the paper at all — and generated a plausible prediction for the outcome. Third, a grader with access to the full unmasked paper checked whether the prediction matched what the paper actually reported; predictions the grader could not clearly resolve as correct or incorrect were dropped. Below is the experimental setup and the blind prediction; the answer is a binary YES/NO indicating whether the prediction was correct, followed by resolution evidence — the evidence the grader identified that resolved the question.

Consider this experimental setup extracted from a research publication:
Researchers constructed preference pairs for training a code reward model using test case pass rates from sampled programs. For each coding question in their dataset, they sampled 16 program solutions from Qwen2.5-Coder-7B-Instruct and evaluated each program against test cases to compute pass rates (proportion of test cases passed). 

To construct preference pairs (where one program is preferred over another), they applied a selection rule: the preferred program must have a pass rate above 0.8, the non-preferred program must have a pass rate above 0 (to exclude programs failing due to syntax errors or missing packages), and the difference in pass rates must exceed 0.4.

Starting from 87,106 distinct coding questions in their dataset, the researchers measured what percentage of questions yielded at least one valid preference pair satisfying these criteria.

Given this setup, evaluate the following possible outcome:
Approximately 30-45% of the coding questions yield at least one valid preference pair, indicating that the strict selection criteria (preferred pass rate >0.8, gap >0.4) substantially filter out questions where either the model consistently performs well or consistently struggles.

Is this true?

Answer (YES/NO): YES